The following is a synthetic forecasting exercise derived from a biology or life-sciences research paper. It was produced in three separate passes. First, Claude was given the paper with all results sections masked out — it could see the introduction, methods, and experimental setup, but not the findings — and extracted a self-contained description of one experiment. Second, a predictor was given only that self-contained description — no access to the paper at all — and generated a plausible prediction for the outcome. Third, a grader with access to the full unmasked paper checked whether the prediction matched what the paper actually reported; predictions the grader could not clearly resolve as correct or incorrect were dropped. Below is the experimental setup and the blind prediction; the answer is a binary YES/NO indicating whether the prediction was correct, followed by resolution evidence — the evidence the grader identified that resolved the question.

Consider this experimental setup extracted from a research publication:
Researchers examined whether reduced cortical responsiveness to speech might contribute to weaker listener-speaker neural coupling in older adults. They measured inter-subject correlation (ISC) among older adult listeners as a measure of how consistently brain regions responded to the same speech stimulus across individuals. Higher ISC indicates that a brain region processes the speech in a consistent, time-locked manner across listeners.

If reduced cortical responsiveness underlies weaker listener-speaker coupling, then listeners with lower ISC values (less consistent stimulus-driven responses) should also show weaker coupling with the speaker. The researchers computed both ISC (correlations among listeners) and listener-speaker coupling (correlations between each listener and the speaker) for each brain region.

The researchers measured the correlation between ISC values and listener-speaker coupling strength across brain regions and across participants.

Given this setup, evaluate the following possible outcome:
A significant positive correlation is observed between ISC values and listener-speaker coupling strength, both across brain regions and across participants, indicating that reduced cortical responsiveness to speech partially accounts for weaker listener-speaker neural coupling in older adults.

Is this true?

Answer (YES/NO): NO